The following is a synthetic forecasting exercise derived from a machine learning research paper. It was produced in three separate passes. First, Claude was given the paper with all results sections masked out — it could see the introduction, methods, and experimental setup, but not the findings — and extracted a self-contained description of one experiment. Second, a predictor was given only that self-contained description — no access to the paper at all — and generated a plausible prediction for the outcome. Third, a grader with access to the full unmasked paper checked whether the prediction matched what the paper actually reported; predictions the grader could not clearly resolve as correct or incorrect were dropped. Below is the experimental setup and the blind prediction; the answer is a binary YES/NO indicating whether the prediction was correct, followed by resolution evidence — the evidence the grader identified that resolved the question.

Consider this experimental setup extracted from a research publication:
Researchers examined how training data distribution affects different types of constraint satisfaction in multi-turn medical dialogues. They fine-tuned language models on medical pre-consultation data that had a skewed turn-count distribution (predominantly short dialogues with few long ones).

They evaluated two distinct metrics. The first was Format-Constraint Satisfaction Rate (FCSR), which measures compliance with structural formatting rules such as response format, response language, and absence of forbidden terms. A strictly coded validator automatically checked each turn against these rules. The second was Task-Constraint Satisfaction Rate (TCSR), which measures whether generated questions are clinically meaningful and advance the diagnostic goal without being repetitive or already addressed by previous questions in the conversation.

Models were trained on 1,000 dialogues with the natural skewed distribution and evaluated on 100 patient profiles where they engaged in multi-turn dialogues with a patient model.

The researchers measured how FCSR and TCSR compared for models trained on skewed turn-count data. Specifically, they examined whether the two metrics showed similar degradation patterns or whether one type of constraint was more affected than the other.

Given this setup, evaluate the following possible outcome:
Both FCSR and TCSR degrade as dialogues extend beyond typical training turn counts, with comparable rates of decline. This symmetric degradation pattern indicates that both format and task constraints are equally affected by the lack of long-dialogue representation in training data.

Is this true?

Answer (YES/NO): NO